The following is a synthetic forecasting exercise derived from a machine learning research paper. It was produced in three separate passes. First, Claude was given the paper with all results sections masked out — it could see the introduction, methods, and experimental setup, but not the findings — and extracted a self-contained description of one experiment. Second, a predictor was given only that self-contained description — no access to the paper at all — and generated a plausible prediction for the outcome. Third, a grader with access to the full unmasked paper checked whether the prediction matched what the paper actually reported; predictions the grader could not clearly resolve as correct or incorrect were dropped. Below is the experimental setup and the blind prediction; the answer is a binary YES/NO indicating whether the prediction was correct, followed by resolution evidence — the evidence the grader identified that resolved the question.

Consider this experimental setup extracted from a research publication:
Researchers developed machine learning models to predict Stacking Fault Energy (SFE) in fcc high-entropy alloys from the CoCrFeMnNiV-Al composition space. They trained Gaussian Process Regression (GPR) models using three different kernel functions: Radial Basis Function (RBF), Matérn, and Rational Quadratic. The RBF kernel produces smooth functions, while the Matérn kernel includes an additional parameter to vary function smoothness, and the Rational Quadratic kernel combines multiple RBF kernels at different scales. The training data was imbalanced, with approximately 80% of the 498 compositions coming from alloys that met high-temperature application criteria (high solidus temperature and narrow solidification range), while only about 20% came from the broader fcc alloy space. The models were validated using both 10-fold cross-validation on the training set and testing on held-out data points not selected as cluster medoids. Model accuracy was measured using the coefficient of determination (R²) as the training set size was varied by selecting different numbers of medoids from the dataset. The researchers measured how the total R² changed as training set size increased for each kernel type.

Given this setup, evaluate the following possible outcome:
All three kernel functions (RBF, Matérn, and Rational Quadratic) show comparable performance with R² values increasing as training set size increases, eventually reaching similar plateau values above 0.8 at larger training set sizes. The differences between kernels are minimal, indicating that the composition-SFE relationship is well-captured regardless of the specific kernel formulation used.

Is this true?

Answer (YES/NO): NO